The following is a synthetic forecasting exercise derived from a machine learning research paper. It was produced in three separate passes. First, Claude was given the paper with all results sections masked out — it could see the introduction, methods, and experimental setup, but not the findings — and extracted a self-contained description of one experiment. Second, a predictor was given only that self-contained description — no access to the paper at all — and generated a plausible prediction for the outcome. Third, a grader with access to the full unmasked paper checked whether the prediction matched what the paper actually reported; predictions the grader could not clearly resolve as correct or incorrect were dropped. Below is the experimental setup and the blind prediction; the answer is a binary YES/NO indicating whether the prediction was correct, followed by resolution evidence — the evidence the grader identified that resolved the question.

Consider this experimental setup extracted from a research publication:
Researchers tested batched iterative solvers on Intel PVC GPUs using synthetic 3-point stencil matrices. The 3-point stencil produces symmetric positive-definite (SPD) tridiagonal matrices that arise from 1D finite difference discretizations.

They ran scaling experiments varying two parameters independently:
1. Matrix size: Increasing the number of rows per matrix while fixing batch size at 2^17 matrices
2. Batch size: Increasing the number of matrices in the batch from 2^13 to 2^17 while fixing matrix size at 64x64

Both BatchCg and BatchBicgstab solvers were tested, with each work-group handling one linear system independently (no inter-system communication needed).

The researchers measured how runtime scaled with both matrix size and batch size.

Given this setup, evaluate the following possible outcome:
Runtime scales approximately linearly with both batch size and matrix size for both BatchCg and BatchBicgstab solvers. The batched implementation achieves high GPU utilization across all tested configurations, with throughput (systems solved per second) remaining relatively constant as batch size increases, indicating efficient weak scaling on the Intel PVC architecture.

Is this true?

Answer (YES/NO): YES